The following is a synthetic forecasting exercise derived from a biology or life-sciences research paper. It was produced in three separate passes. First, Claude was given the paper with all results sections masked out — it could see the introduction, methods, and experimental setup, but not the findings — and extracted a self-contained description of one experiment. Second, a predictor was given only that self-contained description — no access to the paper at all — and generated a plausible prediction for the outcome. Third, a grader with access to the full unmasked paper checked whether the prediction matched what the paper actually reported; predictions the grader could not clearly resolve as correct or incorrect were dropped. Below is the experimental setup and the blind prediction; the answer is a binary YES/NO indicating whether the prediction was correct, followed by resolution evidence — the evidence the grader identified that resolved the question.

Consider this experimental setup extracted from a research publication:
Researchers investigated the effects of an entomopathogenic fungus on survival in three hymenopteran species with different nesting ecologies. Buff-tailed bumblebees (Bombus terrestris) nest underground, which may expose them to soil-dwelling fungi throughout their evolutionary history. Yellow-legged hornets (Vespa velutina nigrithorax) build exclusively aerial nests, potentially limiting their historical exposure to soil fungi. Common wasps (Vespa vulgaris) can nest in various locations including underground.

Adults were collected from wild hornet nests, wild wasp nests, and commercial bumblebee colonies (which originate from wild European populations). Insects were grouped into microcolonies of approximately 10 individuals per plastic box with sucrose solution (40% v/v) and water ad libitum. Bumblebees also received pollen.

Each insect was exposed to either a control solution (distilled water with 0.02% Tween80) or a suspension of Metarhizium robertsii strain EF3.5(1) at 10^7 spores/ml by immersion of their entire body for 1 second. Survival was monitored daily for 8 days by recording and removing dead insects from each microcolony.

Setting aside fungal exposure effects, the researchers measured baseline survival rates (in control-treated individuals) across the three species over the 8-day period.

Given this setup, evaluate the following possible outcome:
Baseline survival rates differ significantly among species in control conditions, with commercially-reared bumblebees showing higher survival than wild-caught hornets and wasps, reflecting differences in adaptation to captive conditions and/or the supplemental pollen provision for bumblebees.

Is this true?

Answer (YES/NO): NO